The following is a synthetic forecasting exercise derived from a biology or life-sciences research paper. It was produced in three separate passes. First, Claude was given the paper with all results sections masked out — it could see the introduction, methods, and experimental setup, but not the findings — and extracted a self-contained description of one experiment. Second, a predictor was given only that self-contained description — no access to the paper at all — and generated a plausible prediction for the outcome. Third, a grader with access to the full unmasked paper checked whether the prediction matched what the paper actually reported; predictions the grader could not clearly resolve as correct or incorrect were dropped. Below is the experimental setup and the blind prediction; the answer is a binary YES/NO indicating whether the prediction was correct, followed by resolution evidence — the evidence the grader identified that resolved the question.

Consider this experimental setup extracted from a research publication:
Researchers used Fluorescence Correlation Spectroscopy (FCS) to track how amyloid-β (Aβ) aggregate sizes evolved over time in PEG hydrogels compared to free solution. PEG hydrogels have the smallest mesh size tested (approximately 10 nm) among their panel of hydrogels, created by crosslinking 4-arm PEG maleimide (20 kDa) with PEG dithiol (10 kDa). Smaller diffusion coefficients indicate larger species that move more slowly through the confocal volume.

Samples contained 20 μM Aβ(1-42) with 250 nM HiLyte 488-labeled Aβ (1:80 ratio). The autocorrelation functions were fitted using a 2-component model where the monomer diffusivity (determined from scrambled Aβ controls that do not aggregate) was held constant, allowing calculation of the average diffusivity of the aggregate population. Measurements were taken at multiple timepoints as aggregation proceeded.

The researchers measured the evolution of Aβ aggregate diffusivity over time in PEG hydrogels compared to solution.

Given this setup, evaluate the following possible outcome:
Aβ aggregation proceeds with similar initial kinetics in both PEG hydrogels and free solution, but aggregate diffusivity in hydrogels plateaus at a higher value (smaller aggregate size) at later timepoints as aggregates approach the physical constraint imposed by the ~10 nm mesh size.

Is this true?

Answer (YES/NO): NO